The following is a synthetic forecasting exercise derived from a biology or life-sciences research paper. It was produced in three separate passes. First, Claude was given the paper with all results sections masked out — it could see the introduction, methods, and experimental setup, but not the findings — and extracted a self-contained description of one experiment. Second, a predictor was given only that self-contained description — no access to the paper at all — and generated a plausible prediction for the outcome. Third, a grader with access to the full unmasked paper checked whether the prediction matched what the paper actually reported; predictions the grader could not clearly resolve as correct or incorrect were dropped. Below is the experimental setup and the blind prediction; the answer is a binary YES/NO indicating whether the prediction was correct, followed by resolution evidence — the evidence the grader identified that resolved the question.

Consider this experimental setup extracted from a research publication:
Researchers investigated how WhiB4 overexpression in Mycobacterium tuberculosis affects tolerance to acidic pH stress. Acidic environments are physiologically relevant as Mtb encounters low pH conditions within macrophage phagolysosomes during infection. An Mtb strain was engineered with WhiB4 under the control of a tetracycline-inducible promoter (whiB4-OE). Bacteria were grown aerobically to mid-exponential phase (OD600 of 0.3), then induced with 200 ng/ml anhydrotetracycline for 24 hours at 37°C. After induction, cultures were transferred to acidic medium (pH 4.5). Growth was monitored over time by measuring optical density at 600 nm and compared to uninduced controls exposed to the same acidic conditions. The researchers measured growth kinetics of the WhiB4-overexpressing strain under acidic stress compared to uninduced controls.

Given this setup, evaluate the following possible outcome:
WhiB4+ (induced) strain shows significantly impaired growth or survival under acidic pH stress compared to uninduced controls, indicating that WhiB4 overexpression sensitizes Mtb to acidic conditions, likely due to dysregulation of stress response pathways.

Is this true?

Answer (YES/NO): NO